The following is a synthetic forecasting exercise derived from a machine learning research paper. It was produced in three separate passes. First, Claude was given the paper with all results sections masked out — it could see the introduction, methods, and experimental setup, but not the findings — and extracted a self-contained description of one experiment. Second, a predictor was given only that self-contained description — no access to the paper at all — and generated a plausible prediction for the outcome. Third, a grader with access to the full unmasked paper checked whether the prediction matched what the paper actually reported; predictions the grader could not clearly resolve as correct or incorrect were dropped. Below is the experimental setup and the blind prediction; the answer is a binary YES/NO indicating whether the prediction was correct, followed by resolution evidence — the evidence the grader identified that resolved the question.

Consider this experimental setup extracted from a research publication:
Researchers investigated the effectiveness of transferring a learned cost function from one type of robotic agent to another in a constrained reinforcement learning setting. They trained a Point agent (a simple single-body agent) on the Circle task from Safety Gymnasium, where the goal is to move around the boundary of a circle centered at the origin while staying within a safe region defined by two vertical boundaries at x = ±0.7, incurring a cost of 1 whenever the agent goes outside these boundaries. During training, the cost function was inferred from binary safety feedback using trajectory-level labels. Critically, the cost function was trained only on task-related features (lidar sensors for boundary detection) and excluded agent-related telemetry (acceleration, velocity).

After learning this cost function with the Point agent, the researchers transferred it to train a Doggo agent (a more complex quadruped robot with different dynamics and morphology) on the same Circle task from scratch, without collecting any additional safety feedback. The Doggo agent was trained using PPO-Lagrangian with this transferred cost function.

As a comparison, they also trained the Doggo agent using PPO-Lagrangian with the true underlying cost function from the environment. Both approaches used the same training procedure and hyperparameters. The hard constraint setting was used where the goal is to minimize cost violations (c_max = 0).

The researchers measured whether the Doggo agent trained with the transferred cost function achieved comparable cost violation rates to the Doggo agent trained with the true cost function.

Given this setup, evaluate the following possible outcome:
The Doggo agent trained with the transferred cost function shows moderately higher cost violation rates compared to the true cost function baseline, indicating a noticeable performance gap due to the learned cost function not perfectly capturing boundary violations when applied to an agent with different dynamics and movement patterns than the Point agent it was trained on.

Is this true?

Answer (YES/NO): NO